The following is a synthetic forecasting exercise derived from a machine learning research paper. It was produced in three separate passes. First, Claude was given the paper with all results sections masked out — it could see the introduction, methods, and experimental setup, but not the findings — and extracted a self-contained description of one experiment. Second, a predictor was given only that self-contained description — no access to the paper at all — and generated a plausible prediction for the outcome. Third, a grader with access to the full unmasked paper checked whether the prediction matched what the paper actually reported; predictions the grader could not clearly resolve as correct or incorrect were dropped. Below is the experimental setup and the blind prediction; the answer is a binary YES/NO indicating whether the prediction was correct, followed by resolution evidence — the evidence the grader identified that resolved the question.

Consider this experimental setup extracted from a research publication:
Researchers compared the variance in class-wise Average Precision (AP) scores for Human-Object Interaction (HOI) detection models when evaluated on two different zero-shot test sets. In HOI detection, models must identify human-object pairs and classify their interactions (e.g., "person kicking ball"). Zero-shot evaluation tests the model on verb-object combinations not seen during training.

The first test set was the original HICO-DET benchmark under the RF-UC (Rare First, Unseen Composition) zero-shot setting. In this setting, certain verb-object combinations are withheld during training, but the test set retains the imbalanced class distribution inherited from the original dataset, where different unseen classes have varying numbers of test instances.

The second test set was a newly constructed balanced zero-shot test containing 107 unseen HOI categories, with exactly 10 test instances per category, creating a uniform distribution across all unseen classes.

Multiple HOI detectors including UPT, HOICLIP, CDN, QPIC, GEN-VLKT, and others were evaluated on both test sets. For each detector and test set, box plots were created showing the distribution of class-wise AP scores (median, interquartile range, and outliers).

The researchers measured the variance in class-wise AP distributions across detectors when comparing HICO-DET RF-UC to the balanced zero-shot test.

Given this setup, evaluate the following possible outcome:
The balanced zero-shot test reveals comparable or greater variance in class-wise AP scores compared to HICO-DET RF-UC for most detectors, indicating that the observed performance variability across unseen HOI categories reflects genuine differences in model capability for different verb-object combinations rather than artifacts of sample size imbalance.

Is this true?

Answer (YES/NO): NO